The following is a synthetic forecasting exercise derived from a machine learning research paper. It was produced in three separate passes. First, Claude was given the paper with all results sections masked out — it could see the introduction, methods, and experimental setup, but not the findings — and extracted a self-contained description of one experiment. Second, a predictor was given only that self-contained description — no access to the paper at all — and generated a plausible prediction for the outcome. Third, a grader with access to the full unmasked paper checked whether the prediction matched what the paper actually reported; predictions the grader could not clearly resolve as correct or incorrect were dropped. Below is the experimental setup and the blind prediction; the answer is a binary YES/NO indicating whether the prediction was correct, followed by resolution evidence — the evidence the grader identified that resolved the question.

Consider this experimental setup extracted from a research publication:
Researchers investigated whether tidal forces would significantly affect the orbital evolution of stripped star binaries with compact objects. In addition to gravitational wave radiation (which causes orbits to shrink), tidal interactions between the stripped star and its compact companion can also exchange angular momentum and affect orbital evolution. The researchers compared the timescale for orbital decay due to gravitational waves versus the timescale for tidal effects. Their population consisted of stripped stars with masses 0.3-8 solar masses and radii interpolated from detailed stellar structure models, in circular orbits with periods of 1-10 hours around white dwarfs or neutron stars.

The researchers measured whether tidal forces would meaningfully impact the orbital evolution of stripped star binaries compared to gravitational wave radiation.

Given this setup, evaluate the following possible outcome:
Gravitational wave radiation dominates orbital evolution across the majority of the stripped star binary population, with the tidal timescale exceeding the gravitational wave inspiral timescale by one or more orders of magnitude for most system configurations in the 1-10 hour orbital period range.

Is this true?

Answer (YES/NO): NO